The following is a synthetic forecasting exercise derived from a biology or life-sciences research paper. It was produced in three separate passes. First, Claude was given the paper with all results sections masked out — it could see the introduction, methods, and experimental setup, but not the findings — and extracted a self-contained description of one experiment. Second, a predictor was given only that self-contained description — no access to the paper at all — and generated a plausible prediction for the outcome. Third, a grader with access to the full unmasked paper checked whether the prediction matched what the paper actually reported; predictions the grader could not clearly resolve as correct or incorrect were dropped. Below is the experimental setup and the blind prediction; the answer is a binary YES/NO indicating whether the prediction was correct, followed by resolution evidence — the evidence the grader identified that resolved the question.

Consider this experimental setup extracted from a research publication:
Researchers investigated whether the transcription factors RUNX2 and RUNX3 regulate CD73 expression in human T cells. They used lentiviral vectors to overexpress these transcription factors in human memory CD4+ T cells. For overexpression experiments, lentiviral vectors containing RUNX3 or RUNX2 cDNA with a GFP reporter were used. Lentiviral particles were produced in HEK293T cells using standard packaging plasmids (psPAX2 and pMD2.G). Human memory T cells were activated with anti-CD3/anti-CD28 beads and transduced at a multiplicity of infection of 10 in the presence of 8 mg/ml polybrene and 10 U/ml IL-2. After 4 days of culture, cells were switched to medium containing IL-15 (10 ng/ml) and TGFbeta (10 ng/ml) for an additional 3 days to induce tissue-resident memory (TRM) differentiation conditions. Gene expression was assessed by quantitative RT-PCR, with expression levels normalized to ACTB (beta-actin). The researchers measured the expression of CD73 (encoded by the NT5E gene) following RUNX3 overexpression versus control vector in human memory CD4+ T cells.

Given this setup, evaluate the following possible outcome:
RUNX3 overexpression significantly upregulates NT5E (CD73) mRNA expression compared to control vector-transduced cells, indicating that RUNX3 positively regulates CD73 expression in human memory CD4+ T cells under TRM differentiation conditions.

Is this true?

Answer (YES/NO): YES